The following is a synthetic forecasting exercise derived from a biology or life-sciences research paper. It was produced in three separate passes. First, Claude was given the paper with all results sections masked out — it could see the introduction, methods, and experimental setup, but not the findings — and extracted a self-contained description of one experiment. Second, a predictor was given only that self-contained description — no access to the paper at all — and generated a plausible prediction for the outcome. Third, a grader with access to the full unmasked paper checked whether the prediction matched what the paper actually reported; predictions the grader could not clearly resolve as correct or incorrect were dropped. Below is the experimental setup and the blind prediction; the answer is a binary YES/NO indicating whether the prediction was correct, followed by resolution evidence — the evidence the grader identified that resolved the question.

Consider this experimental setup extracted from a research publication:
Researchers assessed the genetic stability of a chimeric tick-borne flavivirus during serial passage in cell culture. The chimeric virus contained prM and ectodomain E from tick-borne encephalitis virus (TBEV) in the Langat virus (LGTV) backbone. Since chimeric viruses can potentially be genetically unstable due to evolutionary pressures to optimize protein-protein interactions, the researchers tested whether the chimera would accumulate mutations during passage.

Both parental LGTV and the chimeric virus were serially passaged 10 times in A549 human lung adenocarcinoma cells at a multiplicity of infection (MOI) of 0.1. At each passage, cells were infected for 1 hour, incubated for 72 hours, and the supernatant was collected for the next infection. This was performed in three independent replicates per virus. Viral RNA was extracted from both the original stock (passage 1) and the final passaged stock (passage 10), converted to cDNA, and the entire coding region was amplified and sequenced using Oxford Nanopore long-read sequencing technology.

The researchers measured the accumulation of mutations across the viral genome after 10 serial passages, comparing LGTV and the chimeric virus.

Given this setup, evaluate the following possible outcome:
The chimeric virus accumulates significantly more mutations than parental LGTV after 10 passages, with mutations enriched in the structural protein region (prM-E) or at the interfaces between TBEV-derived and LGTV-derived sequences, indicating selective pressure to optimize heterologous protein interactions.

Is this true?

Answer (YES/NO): NO